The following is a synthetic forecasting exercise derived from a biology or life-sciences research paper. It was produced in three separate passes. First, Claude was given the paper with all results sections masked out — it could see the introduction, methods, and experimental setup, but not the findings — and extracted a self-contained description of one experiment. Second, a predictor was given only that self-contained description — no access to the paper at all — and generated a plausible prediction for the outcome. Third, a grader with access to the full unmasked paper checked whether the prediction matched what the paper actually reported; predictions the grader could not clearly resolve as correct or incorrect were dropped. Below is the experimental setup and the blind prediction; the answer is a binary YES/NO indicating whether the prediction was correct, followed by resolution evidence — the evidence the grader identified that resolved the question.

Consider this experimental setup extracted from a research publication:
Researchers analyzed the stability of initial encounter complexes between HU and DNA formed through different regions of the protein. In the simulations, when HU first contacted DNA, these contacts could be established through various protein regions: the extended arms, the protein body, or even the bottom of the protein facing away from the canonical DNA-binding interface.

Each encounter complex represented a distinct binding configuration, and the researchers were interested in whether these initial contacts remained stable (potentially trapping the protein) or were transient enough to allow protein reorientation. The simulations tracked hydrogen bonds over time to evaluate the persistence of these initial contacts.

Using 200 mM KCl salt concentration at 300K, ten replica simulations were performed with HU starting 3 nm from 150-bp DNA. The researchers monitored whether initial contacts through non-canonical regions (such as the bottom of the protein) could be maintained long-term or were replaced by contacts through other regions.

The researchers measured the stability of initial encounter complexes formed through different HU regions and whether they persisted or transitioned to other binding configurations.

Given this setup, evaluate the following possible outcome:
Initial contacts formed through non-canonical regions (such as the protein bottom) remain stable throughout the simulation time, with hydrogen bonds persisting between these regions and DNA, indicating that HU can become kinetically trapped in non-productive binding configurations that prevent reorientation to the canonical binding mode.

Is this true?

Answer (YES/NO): NO